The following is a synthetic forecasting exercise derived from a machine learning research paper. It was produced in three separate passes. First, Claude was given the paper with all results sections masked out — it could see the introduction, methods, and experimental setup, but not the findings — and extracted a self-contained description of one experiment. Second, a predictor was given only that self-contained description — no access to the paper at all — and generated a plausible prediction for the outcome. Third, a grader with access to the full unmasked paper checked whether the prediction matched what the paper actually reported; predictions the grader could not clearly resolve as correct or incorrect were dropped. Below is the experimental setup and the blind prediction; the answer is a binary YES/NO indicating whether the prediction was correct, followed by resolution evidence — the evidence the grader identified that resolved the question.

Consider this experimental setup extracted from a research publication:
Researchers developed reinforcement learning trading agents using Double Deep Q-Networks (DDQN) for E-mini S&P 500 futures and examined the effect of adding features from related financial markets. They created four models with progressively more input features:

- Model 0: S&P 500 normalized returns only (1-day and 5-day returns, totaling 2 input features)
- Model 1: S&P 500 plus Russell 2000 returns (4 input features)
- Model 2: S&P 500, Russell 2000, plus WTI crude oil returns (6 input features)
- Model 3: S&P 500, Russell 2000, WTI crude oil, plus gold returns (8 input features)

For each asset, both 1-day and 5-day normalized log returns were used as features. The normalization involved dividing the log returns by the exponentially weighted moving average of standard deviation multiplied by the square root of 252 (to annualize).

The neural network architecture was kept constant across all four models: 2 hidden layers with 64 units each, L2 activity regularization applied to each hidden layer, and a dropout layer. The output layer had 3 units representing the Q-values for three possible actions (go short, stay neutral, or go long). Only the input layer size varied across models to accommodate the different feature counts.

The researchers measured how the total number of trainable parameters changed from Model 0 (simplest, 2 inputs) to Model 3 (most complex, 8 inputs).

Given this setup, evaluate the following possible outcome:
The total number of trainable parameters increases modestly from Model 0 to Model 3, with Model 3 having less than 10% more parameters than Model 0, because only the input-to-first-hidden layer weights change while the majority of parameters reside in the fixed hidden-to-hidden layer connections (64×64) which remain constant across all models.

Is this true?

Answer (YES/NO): YES